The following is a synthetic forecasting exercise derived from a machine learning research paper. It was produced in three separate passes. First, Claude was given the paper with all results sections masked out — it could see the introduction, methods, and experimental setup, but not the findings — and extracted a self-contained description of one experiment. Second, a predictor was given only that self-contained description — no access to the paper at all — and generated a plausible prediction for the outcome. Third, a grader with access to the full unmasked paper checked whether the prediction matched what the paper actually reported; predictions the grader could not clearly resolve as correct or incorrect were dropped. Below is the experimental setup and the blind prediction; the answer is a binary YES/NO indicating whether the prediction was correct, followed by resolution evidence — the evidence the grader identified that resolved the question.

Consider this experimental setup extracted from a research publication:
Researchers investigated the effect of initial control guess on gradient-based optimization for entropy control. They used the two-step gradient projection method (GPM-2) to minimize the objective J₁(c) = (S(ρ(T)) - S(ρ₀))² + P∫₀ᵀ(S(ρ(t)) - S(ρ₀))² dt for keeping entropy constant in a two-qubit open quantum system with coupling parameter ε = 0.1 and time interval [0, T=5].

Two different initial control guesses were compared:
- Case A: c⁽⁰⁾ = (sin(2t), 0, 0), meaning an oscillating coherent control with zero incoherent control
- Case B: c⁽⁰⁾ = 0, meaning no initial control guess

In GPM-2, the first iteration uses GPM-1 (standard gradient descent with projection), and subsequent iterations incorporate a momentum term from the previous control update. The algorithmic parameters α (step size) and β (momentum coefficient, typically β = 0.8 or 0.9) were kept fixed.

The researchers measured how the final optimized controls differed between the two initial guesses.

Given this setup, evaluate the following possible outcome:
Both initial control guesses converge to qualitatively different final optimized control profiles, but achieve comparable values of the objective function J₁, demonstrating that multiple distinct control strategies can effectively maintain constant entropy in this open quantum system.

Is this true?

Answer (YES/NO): YES